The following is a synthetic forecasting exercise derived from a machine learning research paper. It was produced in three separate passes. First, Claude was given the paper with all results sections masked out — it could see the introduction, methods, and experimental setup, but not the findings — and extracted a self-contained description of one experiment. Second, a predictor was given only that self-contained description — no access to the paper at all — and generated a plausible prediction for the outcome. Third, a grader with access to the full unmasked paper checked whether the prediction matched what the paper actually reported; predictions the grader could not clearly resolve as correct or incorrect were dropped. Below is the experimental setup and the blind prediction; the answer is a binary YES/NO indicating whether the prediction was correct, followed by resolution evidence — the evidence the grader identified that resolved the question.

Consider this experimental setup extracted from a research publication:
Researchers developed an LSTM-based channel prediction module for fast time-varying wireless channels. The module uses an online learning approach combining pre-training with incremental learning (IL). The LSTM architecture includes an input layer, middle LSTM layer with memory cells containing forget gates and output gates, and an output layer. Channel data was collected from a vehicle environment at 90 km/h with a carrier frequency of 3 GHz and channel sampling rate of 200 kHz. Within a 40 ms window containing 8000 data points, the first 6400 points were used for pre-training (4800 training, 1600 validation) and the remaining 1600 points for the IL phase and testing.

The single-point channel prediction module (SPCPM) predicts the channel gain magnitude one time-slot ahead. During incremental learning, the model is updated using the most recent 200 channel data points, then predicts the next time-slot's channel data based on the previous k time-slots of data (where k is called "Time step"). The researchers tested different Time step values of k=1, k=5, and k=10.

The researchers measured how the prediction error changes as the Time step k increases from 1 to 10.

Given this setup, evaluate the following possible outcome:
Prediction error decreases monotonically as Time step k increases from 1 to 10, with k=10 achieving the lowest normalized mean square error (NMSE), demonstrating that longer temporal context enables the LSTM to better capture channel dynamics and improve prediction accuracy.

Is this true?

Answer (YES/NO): NO